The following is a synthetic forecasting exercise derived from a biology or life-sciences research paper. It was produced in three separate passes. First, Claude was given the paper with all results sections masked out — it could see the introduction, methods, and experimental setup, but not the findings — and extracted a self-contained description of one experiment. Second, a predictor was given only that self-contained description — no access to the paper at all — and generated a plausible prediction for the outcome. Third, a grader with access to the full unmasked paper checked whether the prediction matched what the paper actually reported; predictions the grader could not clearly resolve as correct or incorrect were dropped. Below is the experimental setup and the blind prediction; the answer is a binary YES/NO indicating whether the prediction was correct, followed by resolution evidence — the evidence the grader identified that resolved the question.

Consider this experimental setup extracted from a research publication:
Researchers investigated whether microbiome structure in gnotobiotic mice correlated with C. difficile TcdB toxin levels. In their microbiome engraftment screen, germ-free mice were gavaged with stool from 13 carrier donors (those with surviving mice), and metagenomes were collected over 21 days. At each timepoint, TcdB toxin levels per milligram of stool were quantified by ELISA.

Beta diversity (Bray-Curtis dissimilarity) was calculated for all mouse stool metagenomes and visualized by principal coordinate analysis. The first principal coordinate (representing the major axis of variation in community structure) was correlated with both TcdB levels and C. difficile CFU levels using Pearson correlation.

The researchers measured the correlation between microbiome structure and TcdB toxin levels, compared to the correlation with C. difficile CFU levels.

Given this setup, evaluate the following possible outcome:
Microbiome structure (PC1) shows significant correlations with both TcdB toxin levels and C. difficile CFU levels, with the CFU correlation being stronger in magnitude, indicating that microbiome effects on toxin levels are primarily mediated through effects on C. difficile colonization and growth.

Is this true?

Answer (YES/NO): YES